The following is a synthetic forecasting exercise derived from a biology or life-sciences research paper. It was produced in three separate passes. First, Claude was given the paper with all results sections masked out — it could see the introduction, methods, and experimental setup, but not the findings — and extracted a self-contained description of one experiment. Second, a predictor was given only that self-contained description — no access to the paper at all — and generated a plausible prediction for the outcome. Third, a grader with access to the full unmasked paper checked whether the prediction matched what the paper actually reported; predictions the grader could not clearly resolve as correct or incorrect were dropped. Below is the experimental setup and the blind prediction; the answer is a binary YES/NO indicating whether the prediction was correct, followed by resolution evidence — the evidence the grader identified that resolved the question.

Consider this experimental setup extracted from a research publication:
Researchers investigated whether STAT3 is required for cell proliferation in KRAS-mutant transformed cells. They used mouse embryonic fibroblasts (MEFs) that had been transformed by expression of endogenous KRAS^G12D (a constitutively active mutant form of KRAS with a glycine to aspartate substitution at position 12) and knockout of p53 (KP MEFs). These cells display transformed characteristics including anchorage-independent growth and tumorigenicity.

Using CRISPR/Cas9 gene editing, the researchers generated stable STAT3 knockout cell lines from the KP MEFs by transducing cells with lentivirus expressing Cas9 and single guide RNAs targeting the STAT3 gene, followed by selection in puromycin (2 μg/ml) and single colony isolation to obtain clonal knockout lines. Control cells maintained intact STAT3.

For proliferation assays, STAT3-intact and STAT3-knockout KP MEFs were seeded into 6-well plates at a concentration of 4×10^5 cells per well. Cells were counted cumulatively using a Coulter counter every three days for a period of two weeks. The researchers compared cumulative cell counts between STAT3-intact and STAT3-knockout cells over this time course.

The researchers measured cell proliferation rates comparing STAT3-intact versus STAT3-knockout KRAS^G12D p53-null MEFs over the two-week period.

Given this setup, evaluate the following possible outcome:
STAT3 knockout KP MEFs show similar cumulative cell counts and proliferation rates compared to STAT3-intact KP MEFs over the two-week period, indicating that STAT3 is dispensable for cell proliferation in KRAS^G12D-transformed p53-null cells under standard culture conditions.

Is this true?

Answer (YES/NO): YES